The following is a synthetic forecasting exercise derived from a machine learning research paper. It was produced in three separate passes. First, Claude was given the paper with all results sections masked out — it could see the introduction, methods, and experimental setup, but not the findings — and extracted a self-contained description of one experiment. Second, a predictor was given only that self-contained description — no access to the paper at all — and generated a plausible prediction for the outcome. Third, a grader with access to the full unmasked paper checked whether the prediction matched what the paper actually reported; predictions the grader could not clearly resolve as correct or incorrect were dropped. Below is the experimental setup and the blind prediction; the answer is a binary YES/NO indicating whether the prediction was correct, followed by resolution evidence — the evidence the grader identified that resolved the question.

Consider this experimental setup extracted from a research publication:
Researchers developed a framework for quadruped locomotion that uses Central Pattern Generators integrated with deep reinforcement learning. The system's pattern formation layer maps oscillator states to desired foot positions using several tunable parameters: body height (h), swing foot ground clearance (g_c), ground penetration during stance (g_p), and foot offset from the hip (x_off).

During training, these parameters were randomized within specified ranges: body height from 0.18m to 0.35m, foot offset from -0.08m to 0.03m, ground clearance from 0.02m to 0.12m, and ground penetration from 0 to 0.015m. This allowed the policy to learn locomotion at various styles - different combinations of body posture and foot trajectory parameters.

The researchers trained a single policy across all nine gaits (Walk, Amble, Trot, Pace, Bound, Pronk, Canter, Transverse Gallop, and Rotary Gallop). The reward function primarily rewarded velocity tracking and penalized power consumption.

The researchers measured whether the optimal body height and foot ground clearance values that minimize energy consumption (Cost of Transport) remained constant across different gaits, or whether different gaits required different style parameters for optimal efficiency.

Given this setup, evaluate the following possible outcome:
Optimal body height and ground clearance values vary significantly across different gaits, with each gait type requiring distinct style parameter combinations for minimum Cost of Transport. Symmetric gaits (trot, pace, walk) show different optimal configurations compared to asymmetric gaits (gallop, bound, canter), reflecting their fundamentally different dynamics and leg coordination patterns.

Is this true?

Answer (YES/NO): NO